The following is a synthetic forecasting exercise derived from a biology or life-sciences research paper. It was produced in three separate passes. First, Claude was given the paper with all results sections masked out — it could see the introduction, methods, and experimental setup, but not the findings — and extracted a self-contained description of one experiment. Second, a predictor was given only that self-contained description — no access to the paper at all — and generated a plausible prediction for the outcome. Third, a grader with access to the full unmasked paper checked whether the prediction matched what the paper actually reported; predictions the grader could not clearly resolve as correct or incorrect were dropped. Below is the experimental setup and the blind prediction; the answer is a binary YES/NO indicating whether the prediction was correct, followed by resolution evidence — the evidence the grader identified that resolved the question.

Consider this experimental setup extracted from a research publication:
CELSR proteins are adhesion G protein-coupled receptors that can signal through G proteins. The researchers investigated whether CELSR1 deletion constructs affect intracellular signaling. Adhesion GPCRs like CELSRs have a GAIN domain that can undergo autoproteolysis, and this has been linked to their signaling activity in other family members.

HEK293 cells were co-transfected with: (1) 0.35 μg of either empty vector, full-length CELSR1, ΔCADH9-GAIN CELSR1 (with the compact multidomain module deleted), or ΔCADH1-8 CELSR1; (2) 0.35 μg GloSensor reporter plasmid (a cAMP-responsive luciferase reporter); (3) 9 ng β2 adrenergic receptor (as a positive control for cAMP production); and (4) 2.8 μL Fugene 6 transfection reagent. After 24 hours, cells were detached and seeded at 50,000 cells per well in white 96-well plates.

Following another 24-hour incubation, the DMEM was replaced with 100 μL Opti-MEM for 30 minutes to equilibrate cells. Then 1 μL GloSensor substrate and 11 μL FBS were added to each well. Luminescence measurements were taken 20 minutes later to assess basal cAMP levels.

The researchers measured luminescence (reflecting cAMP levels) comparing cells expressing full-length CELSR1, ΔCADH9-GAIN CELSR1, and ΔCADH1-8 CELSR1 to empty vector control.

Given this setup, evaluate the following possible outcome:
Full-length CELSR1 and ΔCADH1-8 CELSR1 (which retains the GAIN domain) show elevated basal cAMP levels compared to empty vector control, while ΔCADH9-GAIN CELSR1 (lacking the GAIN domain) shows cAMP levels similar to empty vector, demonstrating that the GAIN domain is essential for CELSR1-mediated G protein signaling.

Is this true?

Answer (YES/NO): NO